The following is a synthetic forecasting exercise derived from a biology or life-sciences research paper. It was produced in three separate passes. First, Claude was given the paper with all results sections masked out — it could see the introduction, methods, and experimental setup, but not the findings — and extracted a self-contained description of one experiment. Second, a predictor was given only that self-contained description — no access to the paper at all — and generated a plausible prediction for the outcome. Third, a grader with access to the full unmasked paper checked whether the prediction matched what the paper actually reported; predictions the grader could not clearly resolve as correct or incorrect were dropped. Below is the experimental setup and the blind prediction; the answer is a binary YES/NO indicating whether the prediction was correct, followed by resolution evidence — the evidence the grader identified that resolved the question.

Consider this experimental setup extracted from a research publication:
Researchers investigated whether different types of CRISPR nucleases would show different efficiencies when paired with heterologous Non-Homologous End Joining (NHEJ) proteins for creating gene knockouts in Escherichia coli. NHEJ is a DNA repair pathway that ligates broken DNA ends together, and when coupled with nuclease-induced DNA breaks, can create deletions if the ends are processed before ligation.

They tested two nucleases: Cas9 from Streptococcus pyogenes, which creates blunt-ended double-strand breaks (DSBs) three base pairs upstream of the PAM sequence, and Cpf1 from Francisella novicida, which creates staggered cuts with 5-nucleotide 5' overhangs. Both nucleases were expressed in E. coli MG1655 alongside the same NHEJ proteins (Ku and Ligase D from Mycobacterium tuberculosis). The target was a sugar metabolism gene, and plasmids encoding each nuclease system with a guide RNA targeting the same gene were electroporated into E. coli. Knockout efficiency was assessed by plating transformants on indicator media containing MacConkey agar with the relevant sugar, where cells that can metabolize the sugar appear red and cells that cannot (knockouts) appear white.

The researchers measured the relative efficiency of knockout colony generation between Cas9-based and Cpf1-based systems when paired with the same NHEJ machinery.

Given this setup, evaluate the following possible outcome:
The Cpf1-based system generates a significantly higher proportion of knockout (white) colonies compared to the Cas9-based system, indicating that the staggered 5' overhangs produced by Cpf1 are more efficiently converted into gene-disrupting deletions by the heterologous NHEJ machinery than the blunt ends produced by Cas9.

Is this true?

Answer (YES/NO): NO